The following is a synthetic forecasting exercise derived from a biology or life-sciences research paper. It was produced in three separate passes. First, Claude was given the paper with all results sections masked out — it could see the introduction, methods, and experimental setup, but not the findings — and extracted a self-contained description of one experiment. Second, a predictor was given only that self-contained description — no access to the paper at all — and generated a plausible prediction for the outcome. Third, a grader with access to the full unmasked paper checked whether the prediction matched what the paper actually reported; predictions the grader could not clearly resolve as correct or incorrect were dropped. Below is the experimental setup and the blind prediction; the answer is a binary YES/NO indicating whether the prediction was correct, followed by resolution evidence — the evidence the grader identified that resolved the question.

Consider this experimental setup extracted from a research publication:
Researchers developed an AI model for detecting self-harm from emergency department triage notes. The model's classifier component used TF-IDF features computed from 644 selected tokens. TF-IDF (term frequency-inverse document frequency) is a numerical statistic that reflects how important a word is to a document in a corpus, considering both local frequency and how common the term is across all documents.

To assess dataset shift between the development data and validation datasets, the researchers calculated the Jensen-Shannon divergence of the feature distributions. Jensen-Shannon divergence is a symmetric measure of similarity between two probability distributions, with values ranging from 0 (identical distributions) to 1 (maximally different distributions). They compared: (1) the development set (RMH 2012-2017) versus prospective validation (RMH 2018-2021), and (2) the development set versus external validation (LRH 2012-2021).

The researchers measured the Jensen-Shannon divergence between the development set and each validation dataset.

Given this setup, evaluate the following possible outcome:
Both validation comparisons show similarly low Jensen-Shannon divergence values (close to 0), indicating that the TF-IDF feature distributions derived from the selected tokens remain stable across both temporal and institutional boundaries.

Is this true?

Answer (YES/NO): NO